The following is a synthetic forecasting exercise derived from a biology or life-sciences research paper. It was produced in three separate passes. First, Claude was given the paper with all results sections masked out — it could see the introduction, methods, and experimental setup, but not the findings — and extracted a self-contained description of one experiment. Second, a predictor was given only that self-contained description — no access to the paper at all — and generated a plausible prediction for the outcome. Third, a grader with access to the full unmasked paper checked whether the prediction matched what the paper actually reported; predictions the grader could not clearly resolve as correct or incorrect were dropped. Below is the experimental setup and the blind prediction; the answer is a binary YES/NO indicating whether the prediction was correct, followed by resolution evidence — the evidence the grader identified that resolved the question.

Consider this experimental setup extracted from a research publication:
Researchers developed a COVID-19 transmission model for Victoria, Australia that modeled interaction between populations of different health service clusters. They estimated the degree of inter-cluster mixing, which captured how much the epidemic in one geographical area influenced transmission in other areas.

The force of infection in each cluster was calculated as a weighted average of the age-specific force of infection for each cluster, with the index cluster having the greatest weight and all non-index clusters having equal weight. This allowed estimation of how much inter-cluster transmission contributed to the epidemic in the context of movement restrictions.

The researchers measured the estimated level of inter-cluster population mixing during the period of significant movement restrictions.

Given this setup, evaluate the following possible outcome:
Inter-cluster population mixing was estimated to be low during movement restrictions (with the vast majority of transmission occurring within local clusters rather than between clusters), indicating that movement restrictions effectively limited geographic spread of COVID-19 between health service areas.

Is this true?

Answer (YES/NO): YES